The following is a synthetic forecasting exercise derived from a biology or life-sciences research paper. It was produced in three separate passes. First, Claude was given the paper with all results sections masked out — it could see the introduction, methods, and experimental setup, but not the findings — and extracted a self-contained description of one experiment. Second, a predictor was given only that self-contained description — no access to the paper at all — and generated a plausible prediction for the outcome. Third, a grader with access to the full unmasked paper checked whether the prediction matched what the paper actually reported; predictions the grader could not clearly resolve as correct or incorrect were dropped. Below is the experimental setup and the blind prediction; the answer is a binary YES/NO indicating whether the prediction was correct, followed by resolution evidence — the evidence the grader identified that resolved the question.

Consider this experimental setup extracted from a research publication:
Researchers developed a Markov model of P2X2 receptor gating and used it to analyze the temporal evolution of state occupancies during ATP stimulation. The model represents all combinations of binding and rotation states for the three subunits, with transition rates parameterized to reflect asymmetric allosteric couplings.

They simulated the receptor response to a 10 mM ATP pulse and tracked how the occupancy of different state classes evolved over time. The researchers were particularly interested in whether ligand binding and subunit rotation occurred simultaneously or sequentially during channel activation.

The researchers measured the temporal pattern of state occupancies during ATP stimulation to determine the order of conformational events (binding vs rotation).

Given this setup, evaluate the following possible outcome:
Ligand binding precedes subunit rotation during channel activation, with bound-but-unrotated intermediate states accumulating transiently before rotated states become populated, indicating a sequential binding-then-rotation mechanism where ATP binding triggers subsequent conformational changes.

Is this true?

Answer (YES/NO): YES